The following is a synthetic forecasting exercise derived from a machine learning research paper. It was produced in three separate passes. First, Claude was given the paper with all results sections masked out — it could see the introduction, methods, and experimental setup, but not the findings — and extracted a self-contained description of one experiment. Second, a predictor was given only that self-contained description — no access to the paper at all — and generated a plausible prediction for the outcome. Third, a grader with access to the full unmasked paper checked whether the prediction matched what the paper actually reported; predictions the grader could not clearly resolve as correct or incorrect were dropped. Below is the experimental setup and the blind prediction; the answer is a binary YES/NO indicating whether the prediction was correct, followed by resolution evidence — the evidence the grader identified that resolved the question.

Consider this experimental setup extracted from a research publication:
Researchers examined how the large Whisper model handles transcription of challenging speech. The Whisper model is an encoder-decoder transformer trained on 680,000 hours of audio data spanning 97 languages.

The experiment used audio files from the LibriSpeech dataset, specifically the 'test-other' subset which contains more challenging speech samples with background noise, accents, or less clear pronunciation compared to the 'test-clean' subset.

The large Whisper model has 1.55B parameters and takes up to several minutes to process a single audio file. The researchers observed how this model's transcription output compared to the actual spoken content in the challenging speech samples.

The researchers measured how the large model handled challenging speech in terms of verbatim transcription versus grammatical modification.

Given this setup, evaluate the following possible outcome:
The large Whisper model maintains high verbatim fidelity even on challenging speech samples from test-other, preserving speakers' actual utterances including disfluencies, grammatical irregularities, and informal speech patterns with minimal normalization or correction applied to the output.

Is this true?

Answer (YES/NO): NO